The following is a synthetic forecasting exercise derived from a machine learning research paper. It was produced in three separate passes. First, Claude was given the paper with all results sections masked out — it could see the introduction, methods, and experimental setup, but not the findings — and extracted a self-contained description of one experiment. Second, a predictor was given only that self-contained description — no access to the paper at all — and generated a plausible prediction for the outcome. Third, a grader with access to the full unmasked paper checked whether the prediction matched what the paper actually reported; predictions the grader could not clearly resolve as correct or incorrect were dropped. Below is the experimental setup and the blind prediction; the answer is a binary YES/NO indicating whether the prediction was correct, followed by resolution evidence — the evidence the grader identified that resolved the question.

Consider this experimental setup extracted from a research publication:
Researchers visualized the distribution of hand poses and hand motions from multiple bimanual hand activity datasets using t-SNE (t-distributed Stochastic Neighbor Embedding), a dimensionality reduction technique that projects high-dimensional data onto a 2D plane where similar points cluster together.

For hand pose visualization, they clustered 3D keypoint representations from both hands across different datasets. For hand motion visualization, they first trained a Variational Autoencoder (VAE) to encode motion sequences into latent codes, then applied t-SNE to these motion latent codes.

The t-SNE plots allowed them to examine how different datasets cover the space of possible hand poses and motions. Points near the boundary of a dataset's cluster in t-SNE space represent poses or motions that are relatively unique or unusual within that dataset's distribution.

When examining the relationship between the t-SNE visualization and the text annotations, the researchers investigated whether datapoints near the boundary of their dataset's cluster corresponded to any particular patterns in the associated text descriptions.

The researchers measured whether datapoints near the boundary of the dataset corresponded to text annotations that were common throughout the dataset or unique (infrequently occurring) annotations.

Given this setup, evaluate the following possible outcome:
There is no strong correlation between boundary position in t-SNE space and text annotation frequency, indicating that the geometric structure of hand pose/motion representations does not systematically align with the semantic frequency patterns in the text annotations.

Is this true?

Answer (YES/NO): NO